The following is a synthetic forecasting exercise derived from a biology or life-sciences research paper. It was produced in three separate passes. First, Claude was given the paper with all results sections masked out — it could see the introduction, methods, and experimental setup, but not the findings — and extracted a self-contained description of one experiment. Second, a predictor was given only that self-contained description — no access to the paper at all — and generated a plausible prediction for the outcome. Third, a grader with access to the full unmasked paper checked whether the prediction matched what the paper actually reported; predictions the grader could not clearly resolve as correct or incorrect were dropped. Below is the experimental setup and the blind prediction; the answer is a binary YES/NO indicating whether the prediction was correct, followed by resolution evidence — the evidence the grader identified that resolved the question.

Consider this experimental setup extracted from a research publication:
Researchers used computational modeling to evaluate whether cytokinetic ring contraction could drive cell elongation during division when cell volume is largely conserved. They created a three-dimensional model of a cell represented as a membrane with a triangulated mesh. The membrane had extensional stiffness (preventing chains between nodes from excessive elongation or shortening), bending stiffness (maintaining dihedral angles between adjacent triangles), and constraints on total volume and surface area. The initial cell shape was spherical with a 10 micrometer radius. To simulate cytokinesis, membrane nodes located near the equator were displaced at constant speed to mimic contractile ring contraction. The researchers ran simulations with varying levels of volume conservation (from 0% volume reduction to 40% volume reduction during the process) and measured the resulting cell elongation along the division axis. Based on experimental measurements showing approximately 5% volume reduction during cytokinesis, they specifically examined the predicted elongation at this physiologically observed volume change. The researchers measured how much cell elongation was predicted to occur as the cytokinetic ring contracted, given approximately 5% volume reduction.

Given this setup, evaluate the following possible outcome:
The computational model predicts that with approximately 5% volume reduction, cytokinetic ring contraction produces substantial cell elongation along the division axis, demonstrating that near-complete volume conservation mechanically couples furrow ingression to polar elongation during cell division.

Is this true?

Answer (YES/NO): YES